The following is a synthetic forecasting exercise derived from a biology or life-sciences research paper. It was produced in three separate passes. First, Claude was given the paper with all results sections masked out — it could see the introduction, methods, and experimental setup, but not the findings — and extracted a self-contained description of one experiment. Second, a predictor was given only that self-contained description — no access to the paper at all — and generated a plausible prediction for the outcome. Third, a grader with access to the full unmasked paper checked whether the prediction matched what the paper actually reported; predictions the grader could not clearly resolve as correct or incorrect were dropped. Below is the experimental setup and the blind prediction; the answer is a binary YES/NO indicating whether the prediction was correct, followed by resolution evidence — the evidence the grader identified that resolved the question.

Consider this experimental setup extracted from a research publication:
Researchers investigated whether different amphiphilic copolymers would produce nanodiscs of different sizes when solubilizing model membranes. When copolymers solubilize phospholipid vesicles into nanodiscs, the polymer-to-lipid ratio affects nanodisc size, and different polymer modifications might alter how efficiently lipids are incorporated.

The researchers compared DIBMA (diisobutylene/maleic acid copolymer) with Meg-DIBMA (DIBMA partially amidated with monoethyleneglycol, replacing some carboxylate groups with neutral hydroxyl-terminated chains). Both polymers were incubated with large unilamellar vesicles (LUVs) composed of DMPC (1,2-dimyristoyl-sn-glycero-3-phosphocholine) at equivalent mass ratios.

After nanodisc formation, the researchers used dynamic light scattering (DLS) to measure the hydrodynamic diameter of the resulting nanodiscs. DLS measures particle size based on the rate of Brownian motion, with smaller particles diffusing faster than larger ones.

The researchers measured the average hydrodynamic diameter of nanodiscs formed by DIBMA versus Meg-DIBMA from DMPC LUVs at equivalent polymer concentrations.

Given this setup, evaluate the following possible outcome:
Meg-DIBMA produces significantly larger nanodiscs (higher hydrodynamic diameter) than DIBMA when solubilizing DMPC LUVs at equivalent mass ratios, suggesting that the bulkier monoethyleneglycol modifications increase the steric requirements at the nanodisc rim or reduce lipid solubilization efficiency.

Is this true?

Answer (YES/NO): NO